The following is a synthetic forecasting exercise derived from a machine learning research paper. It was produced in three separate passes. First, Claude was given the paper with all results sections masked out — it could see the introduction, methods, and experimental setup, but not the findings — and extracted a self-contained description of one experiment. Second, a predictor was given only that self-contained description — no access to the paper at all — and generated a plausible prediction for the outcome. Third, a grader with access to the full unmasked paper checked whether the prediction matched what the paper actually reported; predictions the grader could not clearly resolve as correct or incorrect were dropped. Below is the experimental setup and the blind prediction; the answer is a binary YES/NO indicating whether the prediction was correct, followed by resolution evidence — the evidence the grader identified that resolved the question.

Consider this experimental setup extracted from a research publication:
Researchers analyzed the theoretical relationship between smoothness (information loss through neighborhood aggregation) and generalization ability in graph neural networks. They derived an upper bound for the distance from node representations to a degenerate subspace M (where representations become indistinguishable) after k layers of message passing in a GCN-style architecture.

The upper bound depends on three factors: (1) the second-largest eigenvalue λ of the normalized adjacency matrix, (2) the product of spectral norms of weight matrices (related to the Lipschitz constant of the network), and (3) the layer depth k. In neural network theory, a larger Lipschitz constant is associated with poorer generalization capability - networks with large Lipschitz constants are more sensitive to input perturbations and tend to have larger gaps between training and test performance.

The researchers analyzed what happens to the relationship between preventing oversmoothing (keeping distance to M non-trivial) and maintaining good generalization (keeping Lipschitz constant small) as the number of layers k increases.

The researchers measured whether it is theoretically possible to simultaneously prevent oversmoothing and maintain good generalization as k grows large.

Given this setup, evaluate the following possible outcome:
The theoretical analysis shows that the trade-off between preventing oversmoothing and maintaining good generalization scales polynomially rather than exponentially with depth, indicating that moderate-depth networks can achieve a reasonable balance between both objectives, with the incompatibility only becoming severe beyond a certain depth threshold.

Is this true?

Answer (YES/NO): NO